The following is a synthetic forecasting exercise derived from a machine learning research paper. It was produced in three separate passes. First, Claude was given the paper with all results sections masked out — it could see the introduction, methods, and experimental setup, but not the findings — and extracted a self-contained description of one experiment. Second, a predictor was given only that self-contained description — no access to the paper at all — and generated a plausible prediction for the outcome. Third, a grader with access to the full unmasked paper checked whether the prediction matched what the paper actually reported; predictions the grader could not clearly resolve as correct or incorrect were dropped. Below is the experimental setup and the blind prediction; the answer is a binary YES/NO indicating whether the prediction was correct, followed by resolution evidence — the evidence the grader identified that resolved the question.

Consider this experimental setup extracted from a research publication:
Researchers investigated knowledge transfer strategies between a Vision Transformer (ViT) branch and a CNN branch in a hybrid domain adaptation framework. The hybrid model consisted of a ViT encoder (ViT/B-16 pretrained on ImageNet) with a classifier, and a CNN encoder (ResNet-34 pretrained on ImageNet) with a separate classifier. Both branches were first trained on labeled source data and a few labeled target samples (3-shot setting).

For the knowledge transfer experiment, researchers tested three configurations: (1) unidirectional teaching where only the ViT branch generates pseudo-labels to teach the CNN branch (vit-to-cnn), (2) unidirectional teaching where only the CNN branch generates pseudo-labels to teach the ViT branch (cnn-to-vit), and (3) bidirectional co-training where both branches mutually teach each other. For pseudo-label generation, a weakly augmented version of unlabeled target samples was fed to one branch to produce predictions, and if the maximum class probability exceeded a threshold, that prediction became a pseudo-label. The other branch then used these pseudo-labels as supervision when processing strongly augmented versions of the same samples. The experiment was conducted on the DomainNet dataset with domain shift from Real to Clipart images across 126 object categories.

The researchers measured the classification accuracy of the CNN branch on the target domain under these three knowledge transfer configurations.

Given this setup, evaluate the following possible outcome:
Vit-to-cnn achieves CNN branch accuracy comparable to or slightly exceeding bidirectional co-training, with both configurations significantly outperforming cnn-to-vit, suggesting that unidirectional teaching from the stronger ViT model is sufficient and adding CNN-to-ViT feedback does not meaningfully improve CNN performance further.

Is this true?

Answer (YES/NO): NO